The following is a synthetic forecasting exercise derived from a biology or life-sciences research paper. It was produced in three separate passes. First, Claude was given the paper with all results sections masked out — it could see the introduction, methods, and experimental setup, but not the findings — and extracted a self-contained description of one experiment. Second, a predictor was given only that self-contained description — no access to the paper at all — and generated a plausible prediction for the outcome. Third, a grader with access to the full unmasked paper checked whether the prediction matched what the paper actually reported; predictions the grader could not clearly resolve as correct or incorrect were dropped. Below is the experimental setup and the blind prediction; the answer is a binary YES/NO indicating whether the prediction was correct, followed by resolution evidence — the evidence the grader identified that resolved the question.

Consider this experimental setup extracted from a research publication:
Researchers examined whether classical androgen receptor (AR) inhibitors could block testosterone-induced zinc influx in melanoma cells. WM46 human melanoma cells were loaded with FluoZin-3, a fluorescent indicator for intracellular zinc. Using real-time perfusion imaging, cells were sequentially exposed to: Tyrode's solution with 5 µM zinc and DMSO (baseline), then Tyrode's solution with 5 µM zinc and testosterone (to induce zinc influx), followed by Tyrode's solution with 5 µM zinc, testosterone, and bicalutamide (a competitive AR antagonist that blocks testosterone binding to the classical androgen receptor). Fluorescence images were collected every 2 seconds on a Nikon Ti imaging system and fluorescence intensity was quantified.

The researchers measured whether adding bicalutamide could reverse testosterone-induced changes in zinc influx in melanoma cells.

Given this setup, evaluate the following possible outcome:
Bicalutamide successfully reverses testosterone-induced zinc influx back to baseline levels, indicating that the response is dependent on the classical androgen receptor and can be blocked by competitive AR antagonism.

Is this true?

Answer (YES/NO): NO